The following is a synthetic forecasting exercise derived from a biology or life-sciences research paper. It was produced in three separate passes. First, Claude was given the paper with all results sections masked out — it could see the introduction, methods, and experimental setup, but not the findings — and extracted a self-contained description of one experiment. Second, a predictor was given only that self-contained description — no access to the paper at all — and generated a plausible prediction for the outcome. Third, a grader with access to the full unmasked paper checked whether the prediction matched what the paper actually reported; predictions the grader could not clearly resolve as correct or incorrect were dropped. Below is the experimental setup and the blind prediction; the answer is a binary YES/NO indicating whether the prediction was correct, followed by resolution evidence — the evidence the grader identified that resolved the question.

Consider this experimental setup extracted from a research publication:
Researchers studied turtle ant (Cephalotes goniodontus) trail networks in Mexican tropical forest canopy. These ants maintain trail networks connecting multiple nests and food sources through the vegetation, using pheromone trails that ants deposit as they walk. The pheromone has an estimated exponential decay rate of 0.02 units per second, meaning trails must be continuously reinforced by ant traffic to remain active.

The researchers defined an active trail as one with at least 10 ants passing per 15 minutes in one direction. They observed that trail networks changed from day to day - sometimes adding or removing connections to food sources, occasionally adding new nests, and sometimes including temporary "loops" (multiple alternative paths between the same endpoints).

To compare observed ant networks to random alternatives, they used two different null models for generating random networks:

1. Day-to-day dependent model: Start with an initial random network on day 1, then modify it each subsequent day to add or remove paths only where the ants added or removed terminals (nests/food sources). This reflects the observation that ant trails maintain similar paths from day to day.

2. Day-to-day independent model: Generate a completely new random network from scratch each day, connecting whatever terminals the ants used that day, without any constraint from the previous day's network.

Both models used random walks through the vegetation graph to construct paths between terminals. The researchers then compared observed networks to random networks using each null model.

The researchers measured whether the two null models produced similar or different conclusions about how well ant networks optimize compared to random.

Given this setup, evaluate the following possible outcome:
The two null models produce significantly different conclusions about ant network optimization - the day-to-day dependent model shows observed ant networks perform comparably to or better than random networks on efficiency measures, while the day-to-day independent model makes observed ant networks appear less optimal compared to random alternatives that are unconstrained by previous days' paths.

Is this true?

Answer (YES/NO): NO